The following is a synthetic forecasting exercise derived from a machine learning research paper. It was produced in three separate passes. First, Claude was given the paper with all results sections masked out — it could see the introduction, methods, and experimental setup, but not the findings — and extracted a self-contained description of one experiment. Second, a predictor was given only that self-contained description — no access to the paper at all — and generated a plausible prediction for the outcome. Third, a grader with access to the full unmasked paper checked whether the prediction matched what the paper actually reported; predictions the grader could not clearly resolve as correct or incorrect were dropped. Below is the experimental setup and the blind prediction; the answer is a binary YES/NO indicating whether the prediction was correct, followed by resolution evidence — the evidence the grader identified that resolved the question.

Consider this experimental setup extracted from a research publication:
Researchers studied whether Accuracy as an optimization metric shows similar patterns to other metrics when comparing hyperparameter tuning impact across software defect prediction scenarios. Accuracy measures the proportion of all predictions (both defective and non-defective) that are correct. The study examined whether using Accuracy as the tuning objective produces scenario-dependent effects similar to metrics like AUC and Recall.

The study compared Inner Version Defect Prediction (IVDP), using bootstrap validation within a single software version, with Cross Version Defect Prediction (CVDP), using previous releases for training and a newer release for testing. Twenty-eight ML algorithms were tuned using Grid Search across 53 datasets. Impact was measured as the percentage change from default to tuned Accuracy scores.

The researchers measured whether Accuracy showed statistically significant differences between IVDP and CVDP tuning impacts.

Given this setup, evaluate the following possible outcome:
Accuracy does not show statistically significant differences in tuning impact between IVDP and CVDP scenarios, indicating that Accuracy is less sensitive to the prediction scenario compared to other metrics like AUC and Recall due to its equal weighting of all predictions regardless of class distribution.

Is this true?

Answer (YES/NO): NO